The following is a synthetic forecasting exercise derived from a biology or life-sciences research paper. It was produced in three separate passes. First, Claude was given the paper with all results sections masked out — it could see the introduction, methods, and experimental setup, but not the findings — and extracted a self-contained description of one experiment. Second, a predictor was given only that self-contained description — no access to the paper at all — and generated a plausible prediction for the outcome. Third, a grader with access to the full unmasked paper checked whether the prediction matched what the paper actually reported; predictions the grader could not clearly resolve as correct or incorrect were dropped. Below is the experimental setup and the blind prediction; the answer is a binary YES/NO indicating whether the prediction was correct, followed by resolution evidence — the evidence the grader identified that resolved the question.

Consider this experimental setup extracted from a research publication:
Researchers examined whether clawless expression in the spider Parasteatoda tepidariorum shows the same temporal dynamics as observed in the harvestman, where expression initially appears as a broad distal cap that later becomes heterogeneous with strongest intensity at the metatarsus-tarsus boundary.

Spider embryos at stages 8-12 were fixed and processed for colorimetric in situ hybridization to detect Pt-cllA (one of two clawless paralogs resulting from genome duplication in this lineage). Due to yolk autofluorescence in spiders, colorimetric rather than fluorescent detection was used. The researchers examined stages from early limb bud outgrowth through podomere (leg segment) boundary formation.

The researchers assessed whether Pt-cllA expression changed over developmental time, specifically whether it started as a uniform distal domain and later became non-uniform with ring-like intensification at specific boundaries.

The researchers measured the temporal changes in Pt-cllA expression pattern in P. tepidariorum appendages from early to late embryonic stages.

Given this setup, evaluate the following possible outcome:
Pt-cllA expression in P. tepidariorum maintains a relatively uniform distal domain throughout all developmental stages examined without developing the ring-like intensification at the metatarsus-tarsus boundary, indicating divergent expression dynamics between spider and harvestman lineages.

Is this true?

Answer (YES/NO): NO